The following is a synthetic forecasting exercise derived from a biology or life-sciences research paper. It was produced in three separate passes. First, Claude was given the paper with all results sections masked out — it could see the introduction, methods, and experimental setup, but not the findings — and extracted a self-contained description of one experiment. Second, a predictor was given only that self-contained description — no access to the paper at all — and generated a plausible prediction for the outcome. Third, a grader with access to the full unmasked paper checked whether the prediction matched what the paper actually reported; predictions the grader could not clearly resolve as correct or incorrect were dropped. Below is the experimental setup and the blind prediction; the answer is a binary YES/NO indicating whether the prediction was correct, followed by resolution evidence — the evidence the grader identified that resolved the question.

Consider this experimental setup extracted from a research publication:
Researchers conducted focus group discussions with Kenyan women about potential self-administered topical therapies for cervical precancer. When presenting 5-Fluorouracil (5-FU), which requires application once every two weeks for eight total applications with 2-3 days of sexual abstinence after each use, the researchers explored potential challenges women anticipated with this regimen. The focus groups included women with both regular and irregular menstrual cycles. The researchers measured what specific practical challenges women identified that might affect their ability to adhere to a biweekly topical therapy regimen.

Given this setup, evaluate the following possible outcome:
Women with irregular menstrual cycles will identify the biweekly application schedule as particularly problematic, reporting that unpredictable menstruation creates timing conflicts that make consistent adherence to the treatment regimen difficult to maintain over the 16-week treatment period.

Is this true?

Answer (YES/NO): NO